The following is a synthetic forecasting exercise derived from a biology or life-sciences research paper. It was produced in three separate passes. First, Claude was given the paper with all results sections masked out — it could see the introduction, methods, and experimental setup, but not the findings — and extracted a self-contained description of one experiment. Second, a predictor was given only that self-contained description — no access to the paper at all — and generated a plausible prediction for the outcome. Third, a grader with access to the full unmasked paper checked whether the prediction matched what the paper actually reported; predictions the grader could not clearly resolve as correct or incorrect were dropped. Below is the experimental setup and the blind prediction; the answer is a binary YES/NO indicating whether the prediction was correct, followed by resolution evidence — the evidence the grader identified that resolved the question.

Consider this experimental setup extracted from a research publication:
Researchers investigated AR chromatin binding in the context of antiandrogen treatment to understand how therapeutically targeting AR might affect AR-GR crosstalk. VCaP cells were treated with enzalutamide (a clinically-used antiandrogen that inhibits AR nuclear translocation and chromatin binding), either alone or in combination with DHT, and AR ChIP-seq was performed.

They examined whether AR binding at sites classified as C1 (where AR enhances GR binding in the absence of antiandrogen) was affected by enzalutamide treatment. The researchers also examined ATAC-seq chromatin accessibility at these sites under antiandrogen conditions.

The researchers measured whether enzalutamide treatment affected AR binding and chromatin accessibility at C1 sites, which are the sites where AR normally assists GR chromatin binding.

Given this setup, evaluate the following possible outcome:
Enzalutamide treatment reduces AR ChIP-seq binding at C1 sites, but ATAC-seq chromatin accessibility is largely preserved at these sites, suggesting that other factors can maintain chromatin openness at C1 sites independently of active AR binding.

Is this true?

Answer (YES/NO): NO